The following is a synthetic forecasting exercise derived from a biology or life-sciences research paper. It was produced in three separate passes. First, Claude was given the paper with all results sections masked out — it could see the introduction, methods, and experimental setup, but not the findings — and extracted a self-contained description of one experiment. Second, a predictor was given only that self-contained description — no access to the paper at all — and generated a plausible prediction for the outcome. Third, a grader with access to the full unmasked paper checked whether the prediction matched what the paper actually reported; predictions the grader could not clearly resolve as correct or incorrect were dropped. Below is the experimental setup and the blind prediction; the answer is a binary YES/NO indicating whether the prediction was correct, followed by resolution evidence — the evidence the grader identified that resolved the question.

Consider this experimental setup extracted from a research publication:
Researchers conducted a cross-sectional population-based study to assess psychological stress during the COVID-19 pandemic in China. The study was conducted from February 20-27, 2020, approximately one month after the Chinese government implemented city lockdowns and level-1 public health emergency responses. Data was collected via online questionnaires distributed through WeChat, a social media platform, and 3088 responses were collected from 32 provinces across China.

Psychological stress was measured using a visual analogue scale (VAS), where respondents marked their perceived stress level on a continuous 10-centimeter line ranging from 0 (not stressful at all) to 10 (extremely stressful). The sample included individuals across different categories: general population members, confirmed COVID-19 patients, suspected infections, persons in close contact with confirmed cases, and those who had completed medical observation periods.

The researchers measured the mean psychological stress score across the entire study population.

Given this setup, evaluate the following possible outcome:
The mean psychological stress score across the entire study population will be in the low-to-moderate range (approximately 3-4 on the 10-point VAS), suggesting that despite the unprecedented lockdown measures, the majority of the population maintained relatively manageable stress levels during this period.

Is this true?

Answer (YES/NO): YES